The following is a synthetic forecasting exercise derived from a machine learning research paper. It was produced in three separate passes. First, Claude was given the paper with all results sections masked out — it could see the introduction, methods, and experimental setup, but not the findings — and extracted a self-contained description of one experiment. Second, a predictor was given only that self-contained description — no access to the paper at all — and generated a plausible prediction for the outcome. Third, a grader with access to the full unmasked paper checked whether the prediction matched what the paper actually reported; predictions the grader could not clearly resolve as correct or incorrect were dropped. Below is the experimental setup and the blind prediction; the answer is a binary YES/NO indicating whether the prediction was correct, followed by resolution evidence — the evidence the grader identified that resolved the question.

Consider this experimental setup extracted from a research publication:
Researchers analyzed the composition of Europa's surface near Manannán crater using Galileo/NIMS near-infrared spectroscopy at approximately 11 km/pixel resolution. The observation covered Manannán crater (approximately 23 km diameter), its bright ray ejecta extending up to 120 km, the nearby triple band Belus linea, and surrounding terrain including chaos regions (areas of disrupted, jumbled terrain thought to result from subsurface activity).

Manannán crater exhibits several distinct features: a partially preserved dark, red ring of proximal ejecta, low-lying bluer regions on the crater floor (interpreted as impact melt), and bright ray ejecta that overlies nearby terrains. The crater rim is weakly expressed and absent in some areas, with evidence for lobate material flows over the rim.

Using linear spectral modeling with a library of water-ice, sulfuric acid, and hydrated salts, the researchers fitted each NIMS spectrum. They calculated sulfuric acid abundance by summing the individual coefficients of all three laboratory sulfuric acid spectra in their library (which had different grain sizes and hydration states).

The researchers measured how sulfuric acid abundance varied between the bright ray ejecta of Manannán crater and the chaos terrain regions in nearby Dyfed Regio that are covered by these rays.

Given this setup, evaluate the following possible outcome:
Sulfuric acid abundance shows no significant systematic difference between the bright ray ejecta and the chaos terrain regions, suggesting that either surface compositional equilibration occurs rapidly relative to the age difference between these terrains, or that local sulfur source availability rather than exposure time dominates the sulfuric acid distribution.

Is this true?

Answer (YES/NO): NO